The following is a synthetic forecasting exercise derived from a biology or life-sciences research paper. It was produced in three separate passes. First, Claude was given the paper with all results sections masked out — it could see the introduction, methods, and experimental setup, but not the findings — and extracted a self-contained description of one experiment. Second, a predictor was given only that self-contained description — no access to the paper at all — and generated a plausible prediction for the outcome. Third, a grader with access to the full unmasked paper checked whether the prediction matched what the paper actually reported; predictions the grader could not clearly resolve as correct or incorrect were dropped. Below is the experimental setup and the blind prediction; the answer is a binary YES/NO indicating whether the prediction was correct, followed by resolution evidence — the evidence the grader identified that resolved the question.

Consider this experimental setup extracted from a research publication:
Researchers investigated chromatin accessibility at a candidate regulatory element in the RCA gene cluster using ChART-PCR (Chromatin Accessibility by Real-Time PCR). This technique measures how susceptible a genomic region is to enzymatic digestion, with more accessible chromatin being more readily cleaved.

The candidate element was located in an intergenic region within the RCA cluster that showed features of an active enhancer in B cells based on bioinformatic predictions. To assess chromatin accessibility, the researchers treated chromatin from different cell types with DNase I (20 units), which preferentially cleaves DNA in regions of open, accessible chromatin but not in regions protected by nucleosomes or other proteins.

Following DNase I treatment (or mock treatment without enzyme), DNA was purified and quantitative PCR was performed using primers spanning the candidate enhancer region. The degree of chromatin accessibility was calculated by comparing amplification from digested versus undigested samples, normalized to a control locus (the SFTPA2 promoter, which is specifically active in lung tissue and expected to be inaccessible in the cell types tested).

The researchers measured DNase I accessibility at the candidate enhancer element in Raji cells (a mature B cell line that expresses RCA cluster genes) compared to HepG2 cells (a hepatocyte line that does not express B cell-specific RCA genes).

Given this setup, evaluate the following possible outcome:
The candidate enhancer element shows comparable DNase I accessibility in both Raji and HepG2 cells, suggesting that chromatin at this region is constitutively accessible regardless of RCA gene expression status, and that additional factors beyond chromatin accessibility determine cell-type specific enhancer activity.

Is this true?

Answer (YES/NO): NO